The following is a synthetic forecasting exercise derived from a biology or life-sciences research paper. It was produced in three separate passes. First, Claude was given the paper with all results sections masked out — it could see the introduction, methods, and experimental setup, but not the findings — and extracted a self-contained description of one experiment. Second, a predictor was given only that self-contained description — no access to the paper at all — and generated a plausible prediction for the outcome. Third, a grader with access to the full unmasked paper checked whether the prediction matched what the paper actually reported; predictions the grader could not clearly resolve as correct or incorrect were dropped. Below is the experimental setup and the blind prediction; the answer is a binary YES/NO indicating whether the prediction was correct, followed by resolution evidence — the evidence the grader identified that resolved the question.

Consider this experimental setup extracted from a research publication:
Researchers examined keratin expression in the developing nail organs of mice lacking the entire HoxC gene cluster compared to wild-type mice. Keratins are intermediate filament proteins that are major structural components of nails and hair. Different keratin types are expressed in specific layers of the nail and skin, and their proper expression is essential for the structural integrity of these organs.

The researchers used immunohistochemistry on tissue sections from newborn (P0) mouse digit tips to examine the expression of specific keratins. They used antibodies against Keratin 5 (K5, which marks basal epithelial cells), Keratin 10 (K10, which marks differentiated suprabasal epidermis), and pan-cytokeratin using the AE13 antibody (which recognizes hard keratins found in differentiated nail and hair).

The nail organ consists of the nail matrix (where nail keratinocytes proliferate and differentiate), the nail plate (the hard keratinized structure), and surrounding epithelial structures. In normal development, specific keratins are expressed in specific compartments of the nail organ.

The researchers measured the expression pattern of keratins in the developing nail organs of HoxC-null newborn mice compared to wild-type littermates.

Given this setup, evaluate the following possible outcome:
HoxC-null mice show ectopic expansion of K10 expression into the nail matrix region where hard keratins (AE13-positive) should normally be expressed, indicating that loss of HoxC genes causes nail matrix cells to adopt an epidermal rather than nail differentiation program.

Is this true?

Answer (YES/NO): YES